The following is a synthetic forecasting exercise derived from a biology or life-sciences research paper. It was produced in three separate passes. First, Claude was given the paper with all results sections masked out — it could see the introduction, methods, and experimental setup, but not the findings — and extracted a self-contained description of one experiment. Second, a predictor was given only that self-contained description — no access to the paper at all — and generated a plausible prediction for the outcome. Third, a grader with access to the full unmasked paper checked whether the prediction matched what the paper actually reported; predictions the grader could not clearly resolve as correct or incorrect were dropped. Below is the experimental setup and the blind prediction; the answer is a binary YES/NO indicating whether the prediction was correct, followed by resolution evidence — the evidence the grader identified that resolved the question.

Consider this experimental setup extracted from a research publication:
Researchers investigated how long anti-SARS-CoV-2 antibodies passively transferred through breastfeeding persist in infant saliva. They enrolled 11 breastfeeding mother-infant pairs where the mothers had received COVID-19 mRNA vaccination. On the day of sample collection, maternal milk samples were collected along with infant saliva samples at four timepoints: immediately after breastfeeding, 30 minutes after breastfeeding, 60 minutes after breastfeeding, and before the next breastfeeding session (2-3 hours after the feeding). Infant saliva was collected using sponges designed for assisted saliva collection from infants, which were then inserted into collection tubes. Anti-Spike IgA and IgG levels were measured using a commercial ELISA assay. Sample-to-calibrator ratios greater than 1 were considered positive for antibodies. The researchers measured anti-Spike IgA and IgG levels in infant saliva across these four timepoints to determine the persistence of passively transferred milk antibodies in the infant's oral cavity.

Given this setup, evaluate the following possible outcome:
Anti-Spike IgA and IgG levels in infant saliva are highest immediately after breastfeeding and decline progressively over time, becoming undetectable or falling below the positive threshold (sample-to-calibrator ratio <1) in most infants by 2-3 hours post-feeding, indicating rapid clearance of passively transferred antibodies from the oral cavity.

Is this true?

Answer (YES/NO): NO